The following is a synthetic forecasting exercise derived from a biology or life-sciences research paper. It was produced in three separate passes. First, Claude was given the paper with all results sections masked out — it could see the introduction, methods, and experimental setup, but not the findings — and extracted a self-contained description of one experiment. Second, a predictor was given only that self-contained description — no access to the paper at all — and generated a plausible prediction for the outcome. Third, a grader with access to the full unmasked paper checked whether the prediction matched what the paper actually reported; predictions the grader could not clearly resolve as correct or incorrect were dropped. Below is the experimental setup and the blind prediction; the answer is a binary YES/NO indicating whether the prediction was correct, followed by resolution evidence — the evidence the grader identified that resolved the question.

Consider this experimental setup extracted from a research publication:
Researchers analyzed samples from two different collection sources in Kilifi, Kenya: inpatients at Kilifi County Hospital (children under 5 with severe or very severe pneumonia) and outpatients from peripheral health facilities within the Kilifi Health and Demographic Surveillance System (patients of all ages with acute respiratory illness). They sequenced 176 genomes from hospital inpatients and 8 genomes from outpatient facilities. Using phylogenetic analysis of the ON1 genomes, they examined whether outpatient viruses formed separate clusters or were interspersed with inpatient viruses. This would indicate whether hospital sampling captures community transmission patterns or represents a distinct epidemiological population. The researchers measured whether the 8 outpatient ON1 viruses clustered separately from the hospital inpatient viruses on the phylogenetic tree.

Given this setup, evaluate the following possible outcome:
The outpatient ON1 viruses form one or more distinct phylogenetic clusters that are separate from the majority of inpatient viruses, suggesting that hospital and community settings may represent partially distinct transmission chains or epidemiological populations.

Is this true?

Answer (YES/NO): NO